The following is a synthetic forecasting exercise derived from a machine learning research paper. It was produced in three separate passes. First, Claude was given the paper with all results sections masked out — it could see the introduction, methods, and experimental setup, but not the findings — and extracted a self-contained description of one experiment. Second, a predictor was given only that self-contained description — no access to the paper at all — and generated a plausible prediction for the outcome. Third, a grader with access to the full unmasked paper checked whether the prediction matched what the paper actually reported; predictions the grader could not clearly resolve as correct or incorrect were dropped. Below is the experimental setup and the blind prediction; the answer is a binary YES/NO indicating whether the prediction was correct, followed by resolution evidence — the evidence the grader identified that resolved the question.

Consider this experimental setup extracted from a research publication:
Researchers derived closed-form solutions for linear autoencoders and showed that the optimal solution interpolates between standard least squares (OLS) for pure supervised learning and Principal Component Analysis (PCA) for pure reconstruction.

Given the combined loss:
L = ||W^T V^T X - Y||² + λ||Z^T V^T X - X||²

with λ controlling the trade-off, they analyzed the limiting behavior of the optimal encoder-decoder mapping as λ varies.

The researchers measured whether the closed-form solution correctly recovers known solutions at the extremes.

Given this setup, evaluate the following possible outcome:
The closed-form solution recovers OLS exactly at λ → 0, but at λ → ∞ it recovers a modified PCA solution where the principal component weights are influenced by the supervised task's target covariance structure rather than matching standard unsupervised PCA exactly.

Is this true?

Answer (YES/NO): NO